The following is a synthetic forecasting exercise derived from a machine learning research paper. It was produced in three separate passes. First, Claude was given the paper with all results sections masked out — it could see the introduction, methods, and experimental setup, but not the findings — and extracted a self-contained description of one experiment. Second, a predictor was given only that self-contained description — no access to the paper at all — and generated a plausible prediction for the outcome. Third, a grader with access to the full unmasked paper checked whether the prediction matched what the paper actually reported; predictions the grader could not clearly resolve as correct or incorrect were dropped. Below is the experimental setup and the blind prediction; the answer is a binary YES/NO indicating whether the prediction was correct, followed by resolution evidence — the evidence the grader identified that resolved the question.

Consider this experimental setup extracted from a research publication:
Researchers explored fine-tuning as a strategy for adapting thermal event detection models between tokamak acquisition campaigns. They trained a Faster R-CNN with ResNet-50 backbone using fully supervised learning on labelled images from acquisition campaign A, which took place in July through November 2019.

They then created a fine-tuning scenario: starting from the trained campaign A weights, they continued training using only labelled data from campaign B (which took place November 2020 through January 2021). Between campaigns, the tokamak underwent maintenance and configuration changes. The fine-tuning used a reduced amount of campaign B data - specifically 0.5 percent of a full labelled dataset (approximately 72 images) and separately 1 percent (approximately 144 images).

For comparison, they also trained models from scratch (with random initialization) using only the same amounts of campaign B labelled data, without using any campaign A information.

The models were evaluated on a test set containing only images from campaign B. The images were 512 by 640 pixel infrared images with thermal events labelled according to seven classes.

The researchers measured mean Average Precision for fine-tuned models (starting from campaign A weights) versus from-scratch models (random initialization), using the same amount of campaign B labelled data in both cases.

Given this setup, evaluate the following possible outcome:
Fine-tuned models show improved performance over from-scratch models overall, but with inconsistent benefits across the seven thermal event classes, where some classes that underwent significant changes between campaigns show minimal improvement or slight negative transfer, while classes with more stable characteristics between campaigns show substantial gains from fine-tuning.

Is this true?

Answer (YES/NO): NO